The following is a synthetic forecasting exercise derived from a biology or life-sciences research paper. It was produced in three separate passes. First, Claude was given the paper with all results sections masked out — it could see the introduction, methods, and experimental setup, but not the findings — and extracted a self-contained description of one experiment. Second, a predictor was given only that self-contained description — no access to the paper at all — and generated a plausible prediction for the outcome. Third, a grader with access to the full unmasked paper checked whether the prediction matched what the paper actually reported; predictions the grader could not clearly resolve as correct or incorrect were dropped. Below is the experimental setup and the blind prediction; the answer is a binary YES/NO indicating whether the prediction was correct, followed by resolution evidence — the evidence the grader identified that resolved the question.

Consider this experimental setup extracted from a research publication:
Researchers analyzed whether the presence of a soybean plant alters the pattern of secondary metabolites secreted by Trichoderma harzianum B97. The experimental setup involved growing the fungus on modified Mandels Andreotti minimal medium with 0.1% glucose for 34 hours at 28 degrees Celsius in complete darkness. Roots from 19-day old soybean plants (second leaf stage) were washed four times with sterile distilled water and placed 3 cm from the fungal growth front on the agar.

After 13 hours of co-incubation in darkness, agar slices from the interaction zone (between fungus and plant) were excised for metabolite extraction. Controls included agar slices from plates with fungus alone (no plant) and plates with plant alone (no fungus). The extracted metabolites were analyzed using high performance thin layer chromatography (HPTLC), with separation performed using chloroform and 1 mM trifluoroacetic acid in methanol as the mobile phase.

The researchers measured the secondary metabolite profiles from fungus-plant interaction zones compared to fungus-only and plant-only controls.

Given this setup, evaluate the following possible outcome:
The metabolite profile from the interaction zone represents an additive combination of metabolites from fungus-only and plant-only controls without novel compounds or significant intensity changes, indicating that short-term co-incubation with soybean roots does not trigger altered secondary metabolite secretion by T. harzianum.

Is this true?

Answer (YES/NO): NO